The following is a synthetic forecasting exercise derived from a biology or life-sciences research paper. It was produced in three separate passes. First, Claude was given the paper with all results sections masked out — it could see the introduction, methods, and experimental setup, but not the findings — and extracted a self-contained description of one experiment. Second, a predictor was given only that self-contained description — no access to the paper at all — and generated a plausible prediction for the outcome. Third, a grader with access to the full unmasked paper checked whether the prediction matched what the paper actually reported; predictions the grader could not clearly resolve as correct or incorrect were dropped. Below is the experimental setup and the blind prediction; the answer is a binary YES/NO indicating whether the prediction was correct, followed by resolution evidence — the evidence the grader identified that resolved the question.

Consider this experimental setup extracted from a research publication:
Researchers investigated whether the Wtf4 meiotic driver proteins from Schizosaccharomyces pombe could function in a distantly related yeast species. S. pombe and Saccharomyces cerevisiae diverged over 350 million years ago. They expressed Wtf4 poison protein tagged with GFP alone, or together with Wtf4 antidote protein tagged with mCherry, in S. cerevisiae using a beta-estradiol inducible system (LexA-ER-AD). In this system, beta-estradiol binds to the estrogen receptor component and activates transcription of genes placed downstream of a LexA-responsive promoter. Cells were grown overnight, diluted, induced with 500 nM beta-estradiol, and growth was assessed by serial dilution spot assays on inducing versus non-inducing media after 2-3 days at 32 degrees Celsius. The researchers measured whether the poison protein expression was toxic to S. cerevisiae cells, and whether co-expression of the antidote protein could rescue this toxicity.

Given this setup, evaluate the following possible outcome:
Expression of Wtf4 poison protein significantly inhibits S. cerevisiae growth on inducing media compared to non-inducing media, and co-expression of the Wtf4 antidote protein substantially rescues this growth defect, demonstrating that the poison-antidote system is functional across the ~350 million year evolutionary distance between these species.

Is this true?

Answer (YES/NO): YES